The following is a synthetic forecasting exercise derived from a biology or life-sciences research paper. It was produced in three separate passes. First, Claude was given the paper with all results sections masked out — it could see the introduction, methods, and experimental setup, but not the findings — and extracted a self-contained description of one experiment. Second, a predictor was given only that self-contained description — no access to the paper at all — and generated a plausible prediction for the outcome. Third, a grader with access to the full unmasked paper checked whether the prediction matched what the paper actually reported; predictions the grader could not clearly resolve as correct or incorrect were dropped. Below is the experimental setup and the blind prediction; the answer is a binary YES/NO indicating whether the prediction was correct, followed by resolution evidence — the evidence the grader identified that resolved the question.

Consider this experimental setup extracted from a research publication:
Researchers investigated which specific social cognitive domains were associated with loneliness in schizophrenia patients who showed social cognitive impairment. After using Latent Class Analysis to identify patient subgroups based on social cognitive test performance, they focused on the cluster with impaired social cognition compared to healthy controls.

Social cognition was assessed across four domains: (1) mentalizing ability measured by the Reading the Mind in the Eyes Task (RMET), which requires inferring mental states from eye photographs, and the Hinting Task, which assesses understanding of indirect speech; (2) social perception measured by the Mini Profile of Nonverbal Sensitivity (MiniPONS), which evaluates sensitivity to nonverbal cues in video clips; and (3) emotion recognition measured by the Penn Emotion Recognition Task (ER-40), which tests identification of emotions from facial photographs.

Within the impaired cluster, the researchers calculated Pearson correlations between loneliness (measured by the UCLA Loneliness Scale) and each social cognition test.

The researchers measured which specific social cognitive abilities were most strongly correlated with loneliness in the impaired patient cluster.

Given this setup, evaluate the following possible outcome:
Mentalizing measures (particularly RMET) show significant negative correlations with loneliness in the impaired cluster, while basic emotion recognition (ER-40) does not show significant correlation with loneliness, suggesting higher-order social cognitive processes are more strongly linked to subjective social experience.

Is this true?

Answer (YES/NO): NO